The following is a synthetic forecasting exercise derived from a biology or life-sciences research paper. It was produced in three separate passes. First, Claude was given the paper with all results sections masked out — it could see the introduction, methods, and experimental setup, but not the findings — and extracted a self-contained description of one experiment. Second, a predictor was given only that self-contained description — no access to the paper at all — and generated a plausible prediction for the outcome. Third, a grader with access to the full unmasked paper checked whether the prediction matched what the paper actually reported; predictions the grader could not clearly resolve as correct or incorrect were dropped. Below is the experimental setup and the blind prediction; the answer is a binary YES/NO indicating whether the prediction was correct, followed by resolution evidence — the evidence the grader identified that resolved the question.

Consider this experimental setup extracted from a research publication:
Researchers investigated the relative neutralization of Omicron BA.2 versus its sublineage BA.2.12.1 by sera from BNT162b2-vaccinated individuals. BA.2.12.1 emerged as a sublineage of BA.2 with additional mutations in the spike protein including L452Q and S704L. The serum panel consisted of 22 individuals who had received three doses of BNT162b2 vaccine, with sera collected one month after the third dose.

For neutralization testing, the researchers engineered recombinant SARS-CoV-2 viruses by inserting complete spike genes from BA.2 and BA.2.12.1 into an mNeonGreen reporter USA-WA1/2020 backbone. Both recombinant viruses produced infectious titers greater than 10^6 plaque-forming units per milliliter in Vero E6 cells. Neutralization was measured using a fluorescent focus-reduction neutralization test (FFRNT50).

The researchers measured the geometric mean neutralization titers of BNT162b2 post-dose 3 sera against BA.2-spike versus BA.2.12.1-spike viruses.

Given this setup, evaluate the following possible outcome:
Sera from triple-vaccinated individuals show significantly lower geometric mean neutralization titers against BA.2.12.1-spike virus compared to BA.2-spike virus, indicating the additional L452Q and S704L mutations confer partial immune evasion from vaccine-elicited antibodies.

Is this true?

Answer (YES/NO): NO